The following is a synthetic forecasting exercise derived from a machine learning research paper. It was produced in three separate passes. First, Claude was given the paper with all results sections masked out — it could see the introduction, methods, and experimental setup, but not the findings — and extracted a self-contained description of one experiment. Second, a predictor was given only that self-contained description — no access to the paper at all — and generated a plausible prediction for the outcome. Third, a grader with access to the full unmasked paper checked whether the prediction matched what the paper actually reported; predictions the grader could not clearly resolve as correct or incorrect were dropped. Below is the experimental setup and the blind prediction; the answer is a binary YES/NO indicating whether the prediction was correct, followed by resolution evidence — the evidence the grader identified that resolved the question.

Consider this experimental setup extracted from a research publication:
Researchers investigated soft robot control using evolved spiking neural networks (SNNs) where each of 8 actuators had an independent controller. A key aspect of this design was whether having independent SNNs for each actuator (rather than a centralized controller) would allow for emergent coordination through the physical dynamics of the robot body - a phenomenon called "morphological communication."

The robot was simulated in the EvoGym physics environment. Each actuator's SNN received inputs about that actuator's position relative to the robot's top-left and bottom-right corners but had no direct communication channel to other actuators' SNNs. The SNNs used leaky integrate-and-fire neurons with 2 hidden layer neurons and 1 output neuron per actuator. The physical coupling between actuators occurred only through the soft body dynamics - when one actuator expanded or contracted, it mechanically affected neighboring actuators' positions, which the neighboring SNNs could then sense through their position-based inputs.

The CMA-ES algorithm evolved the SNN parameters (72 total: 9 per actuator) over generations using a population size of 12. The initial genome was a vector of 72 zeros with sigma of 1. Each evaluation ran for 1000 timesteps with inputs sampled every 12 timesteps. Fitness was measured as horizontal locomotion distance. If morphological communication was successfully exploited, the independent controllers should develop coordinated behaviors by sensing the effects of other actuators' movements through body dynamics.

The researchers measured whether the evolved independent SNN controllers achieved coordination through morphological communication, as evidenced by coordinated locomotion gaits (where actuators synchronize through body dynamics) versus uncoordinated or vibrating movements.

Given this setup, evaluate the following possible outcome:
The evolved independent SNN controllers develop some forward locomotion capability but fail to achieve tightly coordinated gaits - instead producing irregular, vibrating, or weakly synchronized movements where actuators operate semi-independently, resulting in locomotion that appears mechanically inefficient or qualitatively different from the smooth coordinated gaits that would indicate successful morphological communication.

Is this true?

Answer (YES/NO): NO